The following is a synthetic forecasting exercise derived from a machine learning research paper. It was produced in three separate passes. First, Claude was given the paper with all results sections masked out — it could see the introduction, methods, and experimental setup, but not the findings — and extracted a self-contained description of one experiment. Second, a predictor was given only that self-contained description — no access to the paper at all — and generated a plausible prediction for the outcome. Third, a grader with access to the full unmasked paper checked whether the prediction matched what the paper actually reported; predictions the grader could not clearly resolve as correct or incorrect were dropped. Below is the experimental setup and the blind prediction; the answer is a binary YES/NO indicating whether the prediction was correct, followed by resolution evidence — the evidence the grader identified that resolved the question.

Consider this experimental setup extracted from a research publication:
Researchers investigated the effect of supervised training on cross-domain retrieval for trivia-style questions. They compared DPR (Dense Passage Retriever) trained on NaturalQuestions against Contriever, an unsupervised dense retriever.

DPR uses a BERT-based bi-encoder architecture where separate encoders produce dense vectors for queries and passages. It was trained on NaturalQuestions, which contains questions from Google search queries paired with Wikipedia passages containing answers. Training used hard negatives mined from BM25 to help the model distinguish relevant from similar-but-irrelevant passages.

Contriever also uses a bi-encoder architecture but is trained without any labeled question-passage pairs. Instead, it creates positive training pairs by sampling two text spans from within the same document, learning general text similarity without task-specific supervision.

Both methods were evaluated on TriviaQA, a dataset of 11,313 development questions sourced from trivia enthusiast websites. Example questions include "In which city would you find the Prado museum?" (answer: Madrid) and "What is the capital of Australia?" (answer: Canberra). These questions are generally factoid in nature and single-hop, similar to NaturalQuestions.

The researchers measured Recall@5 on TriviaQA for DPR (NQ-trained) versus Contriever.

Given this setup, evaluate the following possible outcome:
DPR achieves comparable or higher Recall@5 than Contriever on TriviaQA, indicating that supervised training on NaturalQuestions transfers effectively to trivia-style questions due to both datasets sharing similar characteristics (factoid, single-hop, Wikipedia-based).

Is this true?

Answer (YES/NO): NO